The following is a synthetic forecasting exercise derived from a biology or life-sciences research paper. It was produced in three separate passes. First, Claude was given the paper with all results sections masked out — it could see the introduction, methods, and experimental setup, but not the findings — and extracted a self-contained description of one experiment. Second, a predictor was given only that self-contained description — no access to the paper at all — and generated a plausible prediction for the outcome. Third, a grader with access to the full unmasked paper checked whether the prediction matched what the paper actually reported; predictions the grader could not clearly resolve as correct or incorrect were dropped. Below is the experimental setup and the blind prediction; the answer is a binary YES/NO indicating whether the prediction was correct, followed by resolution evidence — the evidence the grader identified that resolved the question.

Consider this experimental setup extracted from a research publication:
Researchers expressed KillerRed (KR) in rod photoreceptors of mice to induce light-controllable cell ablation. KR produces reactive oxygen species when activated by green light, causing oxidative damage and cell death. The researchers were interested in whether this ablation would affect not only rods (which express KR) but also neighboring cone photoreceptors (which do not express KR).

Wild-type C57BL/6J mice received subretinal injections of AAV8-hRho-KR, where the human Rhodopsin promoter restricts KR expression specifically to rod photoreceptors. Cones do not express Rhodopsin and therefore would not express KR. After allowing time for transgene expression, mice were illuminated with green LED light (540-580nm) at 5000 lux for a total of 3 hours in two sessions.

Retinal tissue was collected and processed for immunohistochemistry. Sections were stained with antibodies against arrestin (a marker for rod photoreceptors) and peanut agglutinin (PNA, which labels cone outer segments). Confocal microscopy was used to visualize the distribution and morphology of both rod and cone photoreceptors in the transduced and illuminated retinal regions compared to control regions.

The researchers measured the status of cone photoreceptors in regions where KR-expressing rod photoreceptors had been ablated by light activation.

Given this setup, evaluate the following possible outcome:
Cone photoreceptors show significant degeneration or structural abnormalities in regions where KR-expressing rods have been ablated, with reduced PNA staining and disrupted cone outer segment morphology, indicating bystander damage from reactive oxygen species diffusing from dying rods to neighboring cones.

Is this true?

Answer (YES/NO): NO